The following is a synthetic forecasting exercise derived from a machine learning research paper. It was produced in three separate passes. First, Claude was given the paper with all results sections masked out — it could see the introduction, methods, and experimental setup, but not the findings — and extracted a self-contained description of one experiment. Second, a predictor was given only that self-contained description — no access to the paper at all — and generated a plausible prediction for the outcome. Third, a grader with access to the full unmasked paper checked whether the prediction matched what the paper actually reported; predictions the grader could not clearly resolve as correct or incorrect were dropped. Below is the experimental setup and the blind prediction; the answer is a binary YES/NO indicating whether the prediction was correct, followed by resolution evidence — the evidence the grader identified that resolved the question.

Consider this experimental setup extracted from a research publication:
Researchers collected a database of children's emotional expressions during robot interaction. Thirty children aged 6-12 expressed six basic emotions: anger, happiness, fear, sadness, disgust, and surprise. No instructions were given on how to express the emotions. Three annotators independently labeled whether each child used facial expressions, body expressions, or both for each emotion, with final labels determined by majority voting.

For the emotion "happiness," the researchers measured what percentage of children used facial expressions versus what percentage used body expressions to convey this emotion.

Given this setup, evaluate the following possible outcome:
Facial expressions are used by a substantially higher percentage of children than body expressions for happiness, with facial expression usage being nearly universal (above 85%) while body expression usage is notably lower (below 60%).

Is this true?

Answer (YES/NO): YES